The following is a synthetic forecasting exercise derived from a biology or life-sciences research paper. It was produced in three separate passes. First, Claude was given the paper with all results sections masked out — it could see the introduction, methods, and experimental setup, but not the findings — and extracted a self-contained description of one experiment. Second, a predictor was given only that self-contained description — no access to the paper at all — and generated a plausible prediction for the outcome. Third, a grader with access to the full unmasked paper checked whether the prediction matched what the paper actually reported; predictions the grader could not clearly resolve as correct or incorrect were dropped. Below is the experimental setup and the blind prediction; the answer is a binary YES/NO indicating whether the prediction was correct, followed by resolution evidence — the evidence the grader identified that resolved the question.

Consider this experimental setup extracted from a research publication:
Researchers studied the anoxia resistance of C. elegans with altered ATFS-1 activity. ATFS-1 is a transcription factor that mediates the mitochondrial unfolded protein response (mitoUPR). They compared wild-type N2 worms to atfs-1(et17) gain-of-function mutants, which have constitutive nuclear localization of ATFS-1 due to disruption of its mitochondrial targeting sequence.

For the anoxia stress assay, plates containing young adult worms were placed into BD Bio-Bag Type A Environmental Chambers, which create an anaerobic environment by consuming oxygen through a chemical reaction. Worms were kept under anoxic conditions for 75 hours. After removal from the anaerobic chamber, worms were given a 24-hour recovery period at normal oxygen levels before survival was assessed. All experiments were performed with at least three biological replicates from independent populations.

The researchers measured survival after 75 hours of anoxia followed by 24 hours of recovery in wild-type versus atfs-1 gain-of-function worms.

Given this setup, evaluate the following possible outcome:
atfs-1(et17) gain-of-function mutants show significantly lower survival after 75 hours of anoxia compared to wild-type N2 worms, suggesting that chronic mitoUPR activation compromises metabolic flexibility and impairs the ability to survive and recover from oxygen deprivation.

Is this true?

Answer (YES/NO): NO